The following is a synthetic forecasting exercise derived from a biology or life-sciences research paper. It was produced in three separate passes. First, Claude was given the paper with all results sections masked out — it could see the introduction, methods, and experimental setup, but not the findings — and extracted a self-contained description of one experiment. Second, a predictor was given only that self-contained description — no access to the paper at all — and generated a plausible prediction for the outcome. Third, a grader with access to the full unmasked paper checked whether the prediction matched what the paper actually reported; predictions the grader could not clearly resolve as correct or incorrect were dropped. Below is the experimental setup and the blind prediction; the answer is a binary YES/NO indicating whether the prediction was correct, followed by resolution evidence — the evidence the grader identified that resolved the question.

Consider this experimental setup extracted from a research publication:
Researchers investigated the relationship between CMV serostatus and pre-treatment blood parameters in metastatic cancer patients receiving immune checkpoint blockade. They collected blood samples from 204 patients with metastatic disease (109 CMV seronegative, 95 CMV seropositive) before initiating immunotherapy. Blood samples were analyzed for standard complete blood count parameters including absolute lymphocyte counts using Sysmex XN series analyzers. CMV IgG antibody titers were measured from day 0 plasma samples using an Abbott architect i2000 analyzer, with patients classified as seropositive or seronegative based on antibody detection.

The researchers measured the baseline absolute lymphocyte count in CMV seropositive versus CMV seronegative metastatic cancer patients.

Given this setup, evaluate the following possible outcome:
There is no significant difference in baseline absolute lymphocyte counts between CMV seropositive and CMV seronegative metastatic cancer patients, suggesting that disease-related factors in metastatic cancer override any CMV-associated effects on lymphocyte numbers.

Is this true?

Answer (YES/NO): NO